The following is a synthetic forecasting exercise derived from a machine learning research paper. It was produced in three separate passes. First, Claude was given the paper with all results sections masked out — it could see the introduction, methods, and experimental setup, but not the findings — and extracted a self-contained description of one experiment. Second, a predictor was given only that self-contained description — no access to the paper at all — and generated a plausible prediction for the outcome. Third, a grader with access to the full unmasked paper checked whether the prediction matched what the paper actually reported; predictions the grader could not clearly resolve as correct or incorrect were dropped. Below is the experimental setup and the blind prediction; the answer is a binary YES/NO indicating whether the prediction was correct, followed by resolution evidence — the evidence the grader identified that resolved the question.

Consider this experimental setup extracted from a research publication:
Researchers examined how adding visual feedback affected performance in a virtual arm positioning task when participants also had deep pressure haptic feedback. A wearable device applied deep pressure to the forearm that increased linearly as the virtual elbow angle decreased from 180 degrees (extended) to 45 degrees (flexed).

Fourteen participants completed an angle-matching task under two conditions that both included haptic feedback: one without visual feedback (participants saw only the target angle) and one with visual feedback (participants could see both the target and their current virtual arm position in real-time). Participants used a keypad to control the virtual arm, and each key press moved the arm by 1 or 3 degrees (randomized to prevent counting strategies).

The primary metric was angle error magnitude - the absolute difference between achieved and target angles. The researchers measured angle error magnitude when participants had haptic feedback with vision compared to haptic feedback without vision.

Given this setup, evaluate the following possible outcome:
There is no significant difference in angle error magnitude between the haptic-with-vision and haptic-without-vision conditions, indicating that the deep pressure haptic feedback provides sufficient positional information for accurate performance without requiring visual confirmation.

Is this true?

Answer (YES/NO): NO